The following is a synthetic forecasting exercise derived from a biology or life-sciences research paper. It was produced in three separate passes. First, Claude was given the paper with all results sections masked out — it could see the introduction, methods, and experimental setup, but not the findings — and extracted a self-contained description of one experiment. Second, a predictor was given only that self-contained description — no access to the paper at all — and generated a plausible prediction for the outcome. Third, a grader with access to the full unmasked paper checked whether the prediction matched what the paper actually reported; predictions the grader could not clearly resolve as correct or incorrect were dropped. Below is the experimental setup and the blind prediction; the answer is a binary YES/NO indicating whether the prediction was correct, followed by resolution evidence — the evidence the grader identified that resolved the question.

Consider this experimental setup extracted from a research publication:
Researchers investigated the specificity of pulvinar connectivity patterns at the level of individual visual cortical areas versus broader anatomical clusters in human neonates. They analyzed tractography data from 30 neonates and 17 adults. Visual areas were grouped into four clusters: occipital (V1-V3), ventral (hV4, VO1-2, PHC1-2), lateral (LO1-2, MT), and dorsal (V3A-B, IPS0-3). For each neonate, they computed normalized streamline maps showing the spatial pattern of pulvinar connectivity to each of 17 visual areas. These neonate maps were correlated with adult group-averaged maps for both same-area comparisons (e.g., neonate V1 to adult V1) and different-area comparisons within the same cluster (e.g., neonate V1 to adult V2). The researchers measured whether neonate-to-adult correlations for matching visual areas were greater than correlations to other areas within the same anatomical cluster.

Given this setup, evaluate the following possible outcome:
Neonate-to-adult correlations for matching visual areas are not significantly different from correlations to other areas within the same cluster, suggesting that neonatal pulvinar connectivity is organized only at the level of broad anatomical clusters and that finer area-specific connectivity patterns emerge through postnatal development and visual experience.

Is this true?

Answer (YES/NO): NO